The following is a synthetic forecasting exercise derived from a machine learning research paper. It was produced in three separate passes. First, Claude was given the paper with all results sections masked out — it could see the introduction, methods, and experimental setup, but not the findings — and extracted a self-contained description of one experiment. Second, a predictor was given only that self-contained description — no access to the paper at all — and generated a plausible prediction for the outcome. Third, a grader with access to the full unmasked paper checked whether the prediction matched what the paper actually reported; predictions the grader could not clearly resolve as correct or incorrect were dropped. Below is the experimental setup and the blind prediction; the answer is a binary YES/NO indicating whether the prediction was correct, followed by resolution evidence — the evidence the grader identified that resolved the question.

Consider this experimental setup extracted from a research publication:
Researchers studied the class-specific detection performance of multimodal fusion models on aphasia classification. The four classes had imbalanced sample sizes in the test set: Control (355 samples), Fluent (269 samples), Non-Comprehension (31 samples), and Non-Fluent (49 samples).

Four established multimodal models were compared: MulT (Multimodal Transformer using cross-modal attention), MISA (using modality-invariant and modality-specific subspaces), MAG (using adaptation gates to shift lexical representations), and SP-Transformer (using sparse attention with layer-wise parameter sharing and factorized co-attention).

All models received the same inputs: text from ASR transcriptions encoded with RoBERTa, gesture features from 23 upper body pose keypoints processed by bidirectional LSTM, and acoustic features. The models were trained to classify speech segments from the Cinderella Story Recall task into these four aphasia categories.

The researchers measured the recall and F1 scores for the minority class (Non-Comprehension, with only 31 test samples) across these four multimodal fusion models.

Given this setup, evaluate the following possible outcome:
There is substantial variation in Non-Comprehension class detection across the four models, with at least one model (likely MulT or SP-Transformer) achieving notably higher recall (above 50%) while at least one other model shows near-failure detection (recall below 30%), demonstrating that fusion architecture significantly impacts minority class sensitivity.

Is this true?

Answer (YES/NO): NO